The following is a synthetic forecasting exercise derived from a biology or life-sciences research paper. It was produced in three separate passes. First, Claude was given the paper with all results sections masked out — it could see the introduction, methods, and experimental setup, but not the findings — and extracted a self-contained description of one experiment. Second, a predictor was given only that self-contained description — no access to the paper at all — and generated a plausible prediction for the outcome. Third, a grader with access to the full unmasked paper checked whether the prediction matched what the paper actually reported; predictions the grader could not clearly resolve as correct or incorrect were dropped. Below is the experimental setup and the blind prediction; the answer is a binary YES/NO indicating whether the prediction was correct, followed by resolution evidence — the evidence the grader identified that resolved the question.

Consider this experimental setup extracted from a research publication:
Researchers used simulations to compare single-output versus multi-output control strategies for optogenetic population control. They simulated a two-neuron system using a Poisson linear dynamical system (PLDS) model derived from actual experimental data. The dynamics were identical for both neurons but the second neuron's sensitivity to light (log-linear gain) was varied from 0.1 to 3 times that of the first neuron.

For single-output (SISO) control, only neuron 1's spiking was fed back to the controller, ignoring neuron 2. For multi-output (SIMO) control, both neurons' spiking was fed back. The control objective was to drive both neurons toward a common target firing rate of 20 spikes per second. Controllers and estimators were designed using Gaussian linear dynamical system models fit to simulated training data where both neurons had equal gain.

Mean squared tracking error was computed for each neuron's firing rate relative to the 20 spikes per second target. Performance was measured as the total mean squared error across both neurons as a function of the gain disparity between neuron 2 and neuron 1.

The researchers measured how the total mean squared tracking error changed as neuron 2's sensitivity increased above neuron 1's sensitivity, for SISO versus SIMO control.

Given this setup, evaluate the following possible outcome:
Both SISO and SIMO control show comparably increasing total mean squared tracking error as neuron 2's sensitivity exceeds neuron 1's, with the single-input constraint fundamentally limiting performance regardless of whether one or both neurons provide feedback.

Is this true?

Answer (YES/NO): NO